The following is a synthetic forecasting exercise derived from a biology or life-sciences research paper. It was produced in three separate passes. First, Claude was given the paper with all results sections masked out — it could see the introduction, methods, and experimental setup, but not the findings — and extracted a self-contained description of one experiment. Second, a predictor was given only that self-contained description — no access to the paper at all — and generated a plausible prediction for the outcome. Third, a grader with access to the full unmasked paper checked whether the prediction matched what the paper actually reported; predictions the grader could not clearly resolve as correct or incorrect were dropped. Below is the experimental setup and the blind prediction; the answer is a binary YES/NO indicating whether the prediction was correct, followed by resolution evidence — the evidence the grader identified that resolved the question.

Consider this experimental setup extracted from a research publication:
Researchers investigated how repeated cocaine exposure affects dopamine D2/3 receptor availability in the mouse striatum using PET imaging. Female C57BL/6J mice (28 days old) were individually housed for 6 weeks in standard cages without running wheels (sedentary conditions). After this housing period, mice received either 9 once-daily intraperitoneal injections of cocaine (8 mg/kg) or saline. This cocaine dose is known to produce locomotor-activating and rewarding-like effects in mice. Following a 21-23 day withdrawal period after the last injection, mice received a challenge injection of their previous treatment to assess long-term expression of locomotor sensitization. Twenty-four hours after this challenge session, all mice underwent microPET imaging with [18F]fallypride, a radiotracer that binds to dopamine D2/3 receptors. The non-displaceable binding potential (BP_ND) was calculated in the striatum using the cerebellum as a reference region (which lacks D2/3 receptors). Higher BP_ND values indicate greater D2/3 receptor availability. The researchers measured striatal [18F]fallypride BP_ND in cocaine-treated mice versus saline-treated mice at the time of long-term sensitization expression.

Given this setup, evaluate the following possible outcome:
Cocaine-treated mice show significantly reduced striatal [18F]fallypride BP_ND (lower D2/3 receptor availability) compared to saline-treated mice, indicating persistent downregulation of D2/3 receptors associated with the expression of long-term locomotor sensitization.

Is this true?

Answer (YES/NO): NO